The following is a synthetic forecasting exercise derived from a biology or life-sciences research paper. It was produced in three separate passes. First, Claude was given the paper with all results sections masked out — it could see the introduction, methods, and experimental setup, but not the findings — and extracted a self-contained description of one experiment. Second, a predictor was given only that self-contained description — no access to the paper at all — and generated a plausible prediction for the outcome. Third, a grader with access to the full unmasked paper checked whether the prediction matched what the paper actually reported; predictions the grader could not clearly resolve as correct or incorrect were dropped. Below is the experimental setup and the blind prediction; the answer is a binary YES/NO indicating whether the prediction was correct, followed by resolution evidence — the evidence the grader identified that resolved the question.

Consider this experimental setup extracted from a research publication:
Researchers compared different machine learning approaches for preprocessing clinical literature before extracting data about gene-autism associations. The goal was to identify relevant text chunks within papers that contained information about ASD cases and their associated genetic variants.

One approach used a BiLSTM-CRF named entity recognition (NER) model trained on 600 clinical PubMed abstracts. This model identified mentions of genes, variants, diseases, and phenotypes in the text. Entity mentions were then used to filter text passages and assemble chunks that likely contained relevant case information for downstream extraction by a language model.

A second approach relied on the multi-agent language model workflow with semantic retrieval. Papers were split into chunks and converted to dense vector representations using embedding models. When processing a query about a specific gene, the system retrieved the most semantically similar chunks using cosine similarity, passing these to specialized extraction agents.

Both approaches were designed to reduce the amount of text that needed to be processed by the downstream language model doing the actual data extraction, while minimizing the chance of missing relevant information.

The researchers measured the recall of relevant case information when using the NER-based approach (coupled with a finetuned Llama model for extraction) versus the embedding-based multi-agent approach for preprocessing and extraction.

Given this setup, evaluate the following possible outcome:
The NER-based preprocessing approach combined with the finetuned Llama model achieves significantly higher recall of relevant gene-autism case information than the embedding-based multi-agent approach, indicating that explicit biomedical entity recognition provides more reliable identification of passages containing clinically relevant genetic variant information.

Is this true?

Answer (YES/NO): NO